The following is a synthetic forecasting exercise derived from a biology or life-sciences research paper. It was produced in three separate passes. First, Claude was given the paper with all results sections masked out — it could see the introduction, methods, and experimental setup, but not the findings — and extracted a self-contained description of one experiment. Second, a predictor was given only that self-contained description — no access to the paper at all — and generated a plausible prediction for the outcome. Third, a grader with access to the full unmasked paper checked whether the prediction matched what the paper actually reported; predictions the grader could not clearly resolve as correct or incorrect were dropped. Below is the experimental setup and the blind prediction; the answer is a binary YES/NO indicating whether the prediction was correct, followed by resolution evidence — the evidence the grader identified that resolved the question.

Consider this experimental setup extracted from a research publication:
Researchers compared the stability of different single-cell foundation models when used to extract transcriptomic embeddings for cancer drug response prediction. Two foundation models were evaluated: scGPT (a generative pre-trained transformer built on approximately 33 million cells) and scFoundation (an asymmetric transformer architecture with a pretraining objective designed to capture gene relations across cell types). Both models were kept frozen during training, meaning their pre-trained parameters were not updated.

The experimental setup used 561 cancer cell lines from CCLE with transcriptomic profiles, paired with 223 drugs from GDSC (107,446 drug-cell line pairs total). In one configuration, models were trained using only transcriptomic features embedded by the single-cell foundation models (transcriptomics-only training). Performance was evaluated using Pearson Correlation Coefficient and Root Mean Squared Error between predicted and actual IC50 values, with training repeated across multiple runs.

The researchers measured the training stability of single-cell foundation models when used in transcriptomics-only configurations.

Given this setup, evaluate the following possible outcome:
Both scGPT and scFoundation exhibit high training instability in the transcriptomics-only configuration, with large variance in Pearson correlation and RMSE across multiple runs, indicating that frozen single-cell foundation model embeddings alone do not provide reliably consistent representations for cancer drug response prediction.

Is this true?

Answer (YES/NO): NO